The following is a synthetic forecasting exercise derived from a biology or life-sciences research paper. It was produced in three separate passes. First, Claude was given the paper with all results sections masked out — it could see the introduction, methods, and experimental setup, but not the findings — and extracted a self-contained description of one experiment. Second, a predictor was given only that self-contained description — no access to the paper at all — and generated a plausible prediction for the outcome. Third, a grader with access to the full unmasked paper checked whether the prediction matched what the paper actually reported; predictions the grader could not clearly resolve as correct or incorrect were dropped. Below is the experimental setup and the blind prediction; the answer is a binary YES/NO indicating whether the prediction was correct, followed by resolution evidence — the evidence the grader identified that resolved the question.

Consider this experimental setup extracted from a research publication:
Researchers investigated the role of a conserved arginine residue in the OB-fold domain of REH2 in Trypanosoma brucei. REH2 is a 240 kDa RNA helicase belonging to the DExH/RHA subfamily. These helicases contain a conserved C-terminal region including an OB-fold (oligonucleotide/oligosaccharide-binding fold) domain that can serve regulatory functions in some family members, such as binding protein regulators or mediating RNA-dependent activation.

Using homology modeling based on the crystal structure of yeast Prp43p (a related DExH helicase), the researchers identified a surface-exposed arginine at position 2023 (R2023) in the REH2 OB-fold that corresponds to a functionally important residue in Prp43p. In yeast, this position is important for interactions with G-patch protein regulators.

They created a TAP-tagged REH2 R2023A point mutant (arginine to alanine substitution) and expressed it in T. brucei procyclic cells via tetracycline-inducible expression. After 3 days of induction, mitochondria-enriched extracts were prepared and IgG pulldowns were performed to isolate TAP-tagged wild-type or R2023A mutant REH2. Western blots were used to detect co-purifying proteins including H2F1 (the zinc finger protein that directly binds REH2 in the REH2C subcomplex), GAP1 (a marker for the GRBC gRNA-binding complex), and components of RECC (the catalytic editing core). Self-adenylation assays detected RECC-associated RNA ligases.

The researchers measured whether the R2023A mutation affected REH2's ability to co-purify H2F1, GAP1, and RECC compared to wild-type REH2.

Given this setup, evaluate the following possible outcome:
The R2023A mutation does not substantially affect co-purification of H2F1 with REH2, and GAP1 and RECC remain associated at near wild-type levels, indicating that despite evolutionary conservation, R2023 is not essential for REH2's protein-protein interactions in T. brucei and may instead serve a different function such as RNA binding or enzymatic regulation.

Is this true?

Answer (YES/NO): NO